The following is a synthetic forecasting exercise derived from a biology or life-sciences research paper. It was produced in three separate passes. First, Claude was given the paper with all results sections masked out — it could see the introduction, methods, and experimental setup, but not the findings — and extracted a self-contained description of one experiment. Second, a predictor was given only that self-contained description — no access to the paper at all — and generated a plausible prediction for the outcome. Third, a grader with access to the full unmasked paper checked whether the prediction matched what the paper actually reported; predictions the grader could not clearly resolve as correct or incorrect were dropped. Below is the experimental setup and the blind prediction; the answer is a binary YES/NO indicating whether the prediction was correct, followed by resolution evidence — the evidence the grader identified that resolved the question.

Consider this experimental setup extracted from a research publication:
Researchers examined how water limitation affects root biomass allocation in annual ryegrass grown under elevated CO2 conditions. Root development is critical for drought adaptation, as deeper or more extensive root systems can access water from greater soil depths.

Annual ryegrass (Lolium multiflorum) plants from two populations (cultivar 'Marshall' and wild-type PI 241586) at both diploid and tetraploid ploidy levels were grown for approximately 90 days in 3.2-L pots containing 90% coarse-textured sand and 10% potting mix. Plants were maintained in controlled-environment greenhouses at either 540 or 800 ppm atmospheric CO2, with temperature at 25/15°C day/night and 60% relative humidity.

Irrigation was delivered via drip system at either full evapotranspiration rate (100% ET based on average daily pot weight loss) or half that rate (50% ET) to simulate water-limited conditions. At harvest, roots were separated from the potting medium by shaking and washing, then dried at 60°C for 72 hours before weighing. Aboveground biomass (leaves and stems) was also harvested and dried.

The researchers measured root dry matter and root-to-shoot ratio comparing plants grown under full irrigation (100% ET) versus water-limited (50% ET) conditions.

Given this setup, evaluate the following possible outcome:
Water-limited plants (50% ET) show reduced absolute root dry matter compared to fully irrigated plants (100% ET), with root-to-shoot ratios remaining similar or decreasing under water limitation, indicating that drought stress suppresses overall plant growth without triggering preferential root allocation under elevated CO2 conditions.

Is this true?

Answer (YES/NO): NO